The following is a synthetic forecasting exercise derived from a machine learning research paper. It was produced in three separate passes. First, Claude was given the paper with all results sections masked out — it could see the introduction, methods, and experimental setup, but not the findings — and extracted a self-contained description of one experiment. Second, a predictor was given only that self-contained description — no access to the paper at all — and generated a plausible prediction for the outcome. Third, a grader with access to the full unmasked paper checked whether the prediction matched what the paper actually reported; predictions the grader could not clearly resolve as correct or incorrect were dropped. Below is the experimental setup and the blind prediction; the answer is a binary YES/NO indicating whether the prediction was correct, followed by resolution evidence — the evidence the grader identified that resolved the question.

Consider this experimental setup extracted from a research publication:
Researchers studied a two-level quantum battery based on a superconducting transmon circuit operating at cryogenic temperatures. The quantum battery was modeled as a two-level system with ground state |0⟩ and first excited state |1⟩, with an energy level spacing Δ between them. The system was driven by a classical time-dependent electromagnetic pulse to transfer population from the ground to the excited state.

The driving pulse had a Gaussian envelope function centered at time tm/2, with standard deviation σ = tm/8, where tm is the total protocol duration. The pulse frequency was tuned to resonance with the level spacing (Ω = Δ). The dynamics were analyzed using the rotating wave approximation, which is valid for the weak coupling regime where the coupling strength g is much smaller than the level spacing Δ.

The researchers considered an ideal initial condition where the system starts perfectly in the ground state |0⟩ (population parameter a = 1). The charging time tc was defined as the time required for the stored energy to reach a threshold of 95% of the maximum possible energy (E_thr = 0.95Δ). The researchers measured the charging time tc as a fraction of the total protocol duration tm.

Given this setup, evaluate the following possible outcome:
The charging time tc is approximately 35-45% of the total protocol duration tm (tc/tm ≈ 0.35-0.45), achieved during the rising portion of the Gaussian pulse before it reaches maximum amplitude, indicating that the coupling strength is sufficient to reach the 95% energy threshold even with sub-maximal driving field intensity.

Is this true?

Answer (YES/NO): NO